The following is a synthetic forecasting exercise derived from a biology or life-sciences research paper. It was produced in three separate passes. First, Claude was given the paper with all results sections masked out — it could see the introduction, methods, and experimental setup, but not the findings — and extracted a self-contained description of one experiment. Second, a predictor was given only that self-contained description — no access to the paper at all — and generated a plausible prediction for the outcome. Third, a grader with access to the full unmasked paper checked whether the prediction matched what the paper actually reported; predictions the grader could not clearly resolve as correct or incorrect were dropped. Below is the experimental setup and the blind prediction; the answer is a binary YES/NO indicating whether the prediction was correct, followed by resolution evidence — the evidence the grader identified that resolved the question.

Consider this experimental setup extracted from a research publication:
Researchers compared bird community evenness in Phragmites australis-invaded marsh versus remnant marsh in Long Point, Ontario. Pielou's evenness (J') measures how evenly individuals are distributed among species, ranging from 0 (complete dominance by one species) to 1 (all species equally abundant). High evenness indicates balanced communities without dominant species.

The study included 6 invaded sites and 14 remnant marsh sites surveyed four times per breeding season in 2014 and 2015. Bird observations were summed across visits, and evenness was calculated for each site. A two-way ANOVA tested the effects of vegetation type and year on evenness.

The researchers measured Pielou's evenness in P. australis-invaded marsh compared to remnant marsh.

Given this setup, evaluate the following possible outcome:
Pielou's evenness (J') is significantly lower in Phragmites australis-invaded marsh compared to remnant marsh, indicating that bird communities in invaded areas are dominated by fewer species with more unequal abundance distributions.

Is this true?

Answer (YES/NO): NO